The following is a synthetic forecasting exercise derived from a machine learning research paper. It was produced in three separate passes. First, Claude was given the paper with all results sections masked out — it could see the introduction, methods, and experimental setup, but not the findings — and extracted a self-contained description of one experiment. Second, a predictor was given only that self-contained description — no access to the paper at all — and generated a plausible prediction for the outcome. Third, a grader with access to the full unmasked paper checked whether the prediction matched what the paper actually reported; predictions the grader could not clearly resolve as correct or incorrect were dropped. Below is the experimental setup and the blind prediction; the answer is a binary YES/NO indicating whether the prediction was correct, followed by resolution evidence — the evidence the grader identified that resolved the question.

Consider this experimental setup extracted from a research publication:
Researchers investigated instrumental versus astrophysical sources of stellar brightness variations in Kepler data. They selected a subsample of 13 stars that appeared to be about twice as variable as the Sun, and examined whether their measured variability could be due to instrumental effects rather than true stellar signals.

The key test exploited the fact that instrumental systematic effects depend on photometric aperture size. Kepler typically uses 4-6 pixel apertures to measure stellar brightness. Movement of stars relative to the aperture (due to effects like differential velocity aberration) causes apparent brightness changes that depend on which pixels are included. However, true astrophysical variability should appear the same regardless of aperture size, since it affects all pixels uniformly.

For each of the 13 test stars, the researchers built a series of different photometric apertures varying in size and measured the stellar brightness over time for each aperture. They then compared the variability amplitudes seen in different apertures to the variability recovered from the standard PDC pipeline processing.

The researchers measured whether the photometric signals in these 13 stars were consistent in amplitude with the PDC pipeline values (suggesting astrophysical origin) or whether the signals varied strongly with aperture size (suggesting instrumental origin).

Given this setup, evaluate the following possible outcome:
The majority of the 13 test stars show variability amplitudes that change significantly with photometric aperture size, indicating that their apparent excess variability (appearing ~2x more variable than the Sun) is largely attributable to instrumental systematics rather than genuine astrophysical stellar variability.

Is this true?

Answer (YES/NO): NO